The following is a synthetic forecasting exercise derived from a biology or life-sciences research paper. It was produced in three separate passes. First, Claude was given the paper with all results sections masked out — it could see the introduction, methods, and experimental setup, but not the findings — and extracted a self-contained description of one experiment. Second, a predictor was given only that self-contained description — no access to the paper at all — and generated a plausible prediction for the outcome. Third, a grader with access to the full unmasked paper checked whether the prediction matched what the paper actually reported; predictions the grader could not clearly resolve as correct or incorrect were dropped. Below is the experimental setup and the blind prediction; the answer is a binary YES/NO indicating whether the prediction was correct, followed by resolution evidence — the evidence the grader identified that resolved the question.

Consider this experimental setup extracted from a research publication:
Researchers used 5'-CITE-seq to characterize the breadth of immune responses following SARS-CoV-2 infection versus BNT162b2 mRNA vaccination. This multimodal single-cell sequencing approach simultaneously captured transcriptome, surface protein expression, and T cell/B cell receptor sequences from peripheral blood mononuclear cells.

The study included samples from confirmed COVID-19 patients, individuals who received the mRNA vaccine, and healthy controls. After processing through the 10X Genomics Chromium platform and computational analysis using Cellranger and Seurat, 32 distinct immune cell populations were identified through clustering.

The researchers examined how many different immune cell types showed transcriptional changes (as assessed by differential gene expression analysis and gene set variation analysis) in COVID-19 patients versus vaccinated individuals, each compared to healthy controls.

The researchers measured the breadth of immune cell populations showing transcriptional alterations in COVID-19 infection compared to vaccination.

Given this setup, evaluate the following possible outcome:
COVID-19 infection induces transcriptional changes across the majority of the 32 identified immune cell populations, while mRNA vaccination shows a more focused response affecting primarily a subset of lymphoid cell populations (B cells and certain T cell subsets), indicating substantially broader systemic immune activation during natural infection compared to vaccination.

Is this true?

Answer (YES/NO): NO